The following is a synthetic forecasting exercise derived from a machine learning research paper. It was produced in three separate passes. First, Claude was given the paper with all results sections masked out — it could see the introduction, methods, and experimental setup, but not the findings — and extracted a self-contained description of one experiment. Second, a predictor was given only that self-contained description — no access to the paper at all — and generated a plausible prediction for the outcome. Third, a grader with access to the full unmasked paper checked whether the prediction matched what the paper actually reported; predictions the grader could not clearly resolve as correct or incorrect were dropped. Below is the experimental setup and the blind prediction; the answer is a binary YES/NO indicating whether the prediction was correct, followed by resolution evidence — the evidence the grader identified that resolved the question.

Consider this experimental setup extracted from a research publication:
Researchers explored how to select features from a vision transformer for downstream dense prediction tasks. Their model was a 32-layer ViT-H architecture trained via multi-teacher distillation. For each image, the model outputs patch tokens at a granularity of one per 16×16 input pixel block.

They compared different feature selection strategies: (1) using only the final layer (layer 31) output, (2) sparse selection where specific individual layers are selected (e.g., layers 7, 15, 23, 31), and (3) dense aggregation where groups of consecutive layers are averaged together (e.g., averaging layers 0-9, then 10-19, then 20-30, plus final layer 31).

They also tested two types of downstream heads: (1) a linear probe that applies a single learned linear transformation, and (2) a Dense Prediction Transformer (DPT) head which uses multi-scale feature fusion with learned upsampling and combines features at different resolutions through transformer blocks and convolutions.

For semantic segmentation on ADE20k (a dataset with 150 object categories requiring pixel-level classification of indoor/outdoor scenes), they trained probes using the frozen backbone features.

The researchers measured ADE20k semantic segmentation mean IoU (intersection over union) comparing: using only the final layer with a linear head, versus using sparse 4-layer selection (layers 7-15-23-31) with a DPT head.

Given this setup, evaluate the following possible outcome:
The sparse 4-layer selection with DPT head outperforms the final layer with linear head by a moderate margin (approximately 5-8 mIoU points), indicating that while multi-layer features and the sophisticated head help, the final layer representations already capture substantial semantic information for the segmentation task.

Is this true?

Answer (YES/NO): NO